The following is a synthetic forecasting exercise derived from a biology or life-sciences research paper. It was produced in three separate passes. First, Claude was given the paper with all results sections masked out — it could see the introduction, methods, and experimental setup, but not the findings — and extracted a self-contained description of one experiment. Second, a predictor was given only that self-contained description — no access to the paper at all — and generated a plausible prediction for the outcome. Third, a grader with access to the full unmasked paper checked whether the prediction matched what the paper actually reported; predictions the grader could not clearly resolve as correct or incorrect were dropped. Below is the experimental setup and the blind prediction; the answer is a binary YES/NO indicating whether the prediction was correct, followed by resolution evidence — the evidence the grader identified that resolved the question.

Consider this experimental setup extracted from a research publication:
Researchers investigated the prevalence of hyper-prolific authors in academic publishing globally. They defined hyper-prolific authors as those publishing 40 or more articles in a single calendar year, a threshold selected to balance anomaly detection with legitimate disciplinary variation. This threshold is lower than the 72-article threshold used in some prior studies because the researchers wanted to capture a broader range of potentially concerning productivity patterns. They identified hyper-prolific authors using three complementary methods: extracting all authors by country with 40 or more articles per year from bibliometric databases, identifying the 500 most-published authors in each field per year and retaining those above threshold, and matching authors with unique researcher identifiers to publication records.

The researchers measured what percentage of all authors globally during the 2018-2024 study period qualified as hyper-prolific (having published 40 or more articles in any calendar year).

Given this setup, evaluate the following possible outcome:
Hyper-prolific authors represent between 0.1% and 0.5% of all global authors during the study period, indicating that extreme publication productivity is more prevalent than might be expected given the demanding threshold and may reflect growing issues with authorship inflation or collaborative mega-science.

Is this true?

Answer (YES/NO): NO